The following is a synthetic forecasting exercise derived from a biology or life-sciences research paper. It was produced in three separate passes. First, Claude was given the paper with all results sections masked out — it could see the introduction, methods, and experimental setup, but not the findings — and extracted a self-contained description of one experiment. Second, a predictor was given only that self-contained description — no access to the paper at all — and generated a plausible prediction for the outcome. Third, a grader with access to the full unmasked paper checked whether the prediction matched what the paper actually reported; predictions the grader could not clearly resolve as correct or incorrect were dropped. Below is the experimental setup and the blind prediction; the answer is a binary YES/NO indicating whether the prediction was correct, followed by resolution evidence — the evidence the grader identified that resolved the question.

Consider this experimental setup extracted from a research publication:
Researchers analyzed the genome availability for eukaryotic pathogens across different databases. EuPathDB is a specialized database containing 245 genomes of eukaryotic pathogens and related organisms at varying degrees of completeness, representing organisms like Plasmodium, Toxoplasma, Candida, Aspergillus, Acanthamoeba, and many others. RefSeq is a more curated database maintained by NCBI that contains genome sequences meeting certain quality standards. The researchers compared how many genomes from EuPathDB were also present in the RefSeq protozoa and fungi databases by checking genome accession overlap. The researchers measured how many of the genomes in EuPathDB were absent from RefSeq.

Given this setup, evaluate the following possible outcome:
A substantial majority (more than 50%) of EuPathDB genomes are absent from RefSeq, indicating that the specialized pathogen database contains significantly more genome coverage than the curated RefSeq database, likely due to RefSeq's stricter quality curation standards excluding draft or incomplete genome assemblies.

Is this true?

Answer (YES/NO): YES